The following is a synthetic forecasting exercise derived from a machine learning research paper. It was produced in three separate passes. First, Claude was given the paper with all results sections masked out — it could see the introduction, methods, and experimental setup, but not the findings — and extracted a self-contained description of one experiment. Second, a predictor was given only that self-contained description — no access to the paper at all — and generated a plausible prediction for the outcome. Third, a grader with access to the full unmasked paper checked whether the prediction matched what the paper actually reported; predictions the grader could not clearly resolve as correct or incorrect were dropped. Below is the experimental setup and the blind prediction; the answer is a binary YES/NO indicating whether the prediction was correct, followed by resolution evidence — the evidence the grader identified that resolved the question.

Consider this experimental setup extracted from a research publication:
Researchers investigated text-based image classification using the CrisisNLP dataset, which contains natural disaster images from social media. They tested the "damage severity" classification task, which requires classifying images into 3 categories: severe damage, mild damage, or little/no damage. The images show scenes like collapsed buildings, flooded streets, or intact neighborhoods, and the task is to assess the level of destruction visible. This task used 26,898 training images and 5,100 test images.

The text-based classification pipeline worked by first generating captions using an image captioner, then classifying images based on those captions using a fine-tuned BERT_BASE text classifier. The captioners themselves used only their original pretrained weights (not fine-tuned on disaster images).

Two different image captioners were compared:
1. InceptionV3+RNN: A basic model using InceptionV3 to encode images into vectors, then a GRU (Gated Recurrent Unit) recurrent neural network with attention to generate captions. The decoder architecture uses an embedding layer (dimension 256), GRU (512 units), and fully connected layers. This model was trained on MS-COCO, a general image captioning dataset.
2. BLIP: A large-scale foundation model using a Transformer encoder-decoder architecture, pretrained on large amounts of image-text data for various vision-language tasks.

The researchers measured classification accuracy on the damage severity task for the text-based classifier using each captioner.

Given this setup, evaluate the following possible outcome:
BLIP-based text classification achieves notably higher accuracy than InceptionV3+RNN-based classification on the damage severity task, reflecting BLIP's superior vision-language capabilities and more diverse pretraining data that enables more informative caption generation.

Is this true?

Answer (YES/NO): YES